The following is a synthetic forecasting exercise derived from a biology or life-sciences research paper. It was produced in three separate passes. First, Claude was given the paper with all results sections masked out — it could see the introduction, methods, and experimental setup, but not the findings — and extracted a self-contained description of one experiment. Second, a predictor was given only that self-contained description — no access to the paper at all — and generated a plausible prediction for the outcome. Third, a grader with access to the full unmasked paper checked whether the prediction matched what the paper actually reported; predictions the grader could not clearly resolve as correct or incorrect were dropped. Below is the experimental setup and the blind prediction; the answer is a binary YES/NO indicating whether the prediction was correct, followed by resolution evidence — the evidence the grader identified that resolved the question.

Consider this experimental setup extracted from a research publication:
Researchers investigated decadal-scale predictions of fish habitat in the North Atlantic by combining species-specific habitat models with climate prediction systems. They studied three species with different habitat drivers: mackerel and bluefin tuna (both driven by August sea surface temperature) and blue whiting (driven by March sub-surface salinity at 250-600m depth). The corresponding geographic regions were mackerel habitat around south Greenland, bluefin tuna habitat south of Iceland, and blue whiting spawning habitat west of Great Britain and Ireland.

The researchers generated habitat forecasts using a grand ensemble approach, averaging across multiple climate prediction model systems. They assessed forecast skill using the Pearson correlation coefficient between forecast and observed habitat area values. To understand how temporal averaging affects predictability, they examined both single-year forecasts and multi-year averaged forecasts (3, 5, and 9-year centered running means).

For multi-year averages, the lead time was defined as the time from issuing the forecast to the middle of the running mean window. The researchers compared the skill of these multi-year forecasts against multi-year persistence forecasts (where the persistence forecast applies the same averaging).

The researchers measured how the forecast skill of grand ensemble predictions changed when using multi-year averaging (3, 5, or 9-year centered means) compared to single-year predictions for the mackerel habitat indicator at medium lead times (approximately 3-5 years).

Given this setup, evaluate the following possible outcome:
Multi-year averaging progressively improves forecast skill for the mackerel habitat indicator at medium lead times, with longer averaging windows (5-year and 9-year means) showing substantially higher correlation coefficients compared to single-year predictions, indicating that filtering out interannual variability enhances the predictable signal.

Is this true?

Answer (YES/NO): YES